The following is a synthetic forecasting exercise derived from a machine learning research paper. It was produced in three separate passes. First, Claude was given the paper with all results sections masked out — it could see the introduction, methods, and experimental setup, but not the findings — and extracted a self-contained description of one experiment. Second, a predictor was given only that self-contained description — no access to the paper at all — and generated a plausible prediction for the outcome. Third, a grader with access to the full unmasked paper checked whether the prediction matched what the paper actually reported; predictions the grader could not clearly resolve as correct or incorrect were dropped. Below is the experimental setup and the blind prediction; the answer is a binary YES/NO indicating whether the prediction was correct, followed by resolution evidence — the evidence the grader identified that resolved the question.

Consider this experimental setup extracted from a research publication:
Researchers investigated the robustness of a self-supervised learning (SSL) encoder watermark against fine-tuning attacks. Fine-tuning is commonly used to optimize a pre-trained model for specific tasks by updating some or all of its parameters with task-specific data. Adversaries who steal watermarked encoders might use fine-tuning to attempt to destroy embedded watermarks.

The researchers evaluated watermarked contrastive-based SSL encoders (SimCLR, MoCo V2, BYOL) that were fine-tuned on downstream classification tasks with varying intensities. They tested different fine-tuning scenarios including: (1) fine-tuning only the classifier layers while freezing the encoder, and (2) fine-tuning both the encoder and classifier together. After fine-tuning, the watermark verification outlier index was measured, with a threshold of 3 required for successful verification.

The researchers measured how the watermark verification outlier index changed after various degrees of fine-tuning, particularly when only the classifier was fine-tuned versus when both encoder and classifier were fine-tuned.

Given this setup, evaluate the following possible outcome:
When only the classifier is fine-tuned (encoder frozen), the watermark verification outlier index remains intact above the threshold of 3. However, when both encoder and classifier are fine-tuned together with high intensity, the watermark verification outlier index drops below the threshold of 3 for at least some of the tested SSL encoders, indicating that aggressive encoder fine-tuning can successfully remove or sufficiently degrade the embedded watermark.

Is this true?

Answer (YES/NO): NO